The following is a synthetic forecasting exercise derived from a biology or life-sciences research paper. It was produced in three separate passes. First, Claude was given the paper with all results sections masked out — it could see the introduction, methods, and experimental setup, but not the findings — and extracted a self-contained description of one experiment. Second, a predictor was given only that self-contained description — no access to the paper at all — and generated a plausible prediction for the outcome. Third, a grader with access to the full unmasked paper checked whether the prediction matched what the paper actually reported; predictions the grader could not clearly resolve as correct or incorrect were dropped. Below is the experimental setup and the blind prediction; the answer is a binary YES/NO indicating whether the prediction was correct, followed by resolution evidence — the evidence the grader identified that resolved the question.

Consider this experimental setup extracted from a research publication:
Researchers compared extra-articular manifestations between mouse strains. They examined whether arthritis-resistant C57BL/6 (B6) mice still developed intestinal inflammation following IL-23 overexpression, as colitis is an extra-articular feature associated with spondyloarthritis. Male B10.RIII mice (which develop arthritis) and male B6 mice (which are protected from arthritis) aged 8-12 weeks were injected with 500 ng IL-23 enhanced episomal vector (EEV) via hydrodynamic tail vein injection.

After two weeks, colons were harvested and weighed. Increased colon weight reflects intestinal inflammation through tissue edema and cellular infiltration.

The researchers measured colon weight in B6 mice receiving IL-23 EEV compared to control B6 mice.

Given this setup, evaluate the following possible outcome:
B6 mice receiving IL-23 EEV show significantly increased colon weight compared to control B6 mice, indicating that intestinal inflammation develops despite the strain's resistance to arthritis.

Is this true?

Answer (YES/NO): YES